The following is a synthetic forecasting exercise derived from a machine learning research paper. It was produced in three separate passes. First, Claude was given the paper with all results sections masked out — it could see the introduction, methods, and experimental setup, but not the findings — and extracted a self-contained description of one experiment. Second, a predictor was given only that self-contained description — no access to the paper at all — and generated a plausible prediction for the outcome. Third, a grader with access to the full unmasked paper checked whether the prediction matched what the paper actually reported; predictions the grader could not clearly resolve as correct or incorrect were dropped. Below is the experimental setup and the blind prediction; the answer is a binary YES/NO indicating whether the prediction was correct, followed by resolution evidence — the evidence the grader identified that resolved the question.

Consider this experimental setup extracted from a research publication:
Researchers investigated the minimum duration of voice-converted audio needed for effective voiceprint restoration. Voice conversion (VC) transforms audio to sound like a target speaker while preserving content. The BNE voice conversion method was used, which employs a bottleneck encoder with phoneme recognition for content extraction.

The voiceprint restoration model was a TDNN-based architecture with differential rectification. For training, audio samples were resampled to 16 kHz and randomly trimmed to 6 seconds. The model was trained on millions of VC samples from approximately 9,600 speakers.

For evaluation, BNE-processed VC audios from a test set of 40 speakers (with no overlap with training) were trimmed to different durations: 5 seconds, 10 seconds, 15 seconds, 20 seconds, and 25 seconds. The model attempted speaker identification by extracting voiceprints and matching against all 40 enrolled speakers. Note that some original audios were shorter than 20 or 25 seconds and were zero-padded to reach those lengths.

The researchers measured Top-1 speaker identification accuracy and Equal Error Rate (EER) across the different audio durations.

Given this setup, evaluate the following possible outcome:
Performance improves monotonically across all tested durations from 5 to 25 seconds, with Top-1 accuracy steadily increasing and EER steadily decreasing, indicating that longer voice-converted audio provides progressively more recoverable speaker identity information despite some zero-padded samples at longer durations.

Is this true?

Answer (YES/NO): NO